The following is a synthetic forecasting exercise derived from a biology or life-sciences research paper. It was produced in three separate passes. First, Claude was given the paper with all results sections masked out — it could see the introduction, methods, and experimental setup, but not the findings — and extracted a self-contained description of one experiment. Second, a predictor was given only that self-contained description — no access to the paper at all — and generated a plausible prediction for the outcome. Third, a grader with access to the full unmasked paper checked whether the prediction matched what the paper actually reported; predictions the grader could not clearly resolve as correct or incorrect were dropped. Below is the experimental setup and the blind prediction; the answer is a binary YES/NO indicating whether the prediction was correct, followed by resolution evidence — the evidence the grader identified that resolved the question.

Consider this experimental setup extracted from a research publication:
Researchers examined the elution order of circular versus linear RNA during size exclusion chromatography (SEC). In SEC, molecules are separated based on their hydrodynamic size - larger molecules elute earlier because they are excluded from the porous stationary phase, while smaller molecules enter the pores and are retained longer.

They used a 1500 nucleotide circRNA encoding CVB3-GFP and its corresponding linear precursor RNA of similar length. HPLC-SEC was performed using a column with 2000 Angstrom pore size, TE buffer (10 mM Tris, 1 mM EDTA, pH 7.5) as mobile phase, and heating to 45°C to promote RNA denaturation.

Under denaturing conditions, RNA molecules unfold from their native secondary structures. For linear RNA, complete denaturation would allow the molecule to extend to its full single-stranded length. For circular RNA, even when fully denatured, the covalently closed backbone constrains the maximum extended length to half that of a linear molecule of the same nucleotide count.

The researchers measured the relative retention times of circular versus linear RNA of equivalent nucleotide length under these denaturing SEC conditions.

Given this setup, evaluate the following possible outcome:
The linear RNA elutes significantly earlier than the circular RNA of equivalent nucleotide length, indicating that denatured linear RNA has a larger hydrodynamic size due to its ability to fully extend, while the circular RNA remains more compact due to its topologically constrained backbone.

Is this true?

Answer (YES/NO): YES